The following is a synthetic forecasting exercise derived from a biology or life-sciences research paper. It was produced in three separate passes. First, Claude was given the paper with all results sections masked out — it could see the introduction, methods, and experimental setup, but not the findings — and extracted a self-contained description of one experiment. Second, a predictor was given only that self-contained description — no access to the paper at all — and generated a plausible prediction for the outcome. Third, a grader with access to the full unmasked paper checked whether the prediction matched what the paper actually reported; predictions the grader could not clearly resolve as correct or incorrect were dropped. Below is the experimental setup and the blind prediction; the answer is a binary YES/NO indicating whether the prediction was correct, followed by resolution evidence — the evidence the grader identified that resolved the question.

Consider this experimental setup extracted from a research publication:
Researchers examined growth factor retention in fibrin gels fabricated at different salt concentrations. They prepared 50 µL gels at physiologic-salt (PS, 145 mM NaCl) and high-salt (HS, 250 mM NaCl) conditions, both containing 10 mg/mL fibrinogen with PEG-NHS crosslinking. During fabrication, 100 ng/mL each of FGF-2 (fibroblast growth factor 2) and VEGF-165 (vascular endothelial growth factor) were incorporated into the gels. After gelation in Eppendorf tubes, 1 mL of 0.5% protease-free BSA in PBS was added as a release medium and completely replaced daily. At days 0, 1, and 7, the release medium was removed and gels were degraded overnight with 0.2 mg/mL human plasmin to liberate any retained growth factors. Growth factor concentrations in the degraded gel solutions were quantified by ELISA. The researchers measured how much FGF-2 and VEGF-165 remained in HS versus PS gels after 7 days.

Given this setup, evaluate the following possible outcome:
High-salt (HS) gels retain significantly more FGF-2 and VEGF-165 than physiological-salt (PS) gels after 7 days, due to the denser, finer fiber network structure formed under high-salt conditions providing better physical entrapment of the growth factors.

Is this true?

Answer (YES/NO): NO